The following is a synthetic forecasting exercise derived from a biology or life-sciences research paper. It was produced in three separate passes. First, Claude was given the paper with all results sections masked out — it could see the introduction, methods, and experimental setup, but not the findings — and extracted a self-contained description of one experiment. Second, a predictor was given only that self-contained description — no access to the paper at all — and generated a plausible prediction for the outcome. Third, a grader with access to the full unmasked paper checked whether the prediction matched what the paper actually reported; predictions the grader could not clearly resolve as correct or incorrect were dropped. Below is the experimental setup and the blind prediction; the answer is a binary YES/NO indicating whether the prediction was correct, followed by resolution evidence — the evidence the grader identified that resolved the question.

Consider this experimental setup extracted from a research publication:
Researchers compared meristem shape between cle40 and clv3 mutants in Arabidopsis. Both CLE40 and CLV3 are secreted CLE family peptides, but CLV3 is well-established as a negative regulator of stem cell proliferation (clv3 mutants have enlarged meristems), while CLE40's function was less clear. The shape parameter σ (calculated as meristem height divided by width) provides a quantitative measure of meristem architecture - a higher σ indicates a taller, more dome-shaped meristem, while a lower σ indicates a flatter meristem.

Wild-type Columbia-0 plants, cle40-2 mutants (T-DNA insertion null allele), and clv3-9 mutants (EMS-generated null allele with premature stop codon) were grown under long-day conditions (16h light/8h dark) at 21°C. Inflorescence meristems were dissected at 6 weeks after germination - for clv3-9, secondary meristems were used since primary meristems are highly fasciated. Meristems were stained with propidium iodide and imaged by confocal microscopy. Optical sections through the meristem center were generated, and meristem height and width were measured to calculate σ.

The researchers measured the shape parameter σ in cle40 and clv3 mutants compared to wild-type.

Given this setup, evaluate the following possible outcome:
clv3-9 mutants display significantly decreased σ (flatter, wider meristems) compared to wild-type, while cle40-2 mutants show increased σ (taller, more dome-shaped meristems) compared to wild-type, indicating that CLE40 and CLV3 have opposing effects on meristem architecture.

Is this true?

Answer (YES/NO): NO